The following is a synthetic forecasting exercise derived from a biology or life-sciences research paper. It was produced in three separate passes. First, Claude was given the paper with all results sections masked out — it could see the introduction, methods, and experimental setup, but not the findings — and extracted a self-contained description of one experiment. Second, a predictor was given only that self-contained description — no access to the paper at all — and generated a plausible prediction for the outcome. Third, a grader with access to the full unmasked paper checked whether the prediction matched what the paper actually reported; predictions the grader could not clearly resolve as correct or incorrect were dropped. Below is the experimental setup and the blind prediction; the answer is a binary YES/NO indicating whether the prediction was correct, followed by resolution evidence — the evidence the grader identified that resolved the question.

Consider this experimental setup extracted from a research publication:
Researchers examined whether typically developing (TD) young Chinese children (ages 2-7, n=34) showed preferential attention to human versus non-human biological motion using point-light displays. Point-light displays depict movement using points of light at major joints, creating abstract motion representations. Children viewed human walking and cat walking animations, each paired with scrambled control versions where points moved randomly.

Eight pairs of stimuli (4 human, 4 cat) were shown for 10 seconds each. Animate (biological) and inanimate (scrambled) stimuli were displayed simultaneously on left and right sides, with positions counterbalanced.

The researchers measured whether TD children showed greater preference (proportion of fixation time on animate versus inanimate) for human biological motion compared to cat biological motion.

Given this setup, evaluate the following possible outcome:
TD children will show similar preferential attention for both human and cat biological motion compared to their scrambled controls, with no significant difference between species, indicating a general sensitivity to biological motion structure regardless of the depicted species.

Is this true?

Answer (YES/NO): NO